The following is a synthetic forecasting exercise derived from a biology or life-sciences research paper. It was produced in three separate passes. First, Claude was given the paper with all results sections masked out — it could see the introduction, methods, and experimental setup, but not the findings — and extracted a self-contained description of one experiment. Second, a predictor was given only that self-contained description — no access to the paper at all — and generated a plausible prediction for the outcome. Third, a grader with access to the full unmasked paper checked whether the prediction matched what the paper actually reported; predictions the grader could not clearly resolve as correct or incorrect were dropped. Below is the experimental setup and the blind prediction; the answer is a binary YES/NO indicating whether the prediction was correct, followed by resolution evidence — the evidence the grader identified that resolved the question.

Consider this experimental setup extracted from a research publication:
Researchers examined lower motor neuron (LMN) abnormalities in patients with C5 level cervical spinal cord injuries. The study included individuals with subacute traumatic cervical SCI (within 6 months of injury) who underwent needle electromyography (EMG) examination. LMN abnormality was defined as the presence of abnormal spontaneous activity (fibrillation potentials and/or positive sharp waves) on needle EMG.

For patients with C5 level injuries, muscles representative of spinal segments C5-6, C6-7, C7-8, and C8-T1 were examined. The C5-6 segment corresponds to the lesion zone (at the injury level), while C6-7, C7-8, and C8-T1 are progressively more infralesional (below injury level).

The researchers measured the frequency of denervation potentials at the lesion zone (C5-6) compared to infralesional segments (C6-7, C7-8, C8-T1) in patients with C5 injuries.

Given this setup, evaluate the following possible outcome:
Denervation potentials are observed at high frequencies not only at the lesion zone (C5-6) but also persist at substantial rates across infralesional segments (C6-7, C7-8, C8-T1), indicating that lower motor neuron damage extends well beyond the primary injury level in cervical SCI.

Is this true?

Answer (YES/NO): YES